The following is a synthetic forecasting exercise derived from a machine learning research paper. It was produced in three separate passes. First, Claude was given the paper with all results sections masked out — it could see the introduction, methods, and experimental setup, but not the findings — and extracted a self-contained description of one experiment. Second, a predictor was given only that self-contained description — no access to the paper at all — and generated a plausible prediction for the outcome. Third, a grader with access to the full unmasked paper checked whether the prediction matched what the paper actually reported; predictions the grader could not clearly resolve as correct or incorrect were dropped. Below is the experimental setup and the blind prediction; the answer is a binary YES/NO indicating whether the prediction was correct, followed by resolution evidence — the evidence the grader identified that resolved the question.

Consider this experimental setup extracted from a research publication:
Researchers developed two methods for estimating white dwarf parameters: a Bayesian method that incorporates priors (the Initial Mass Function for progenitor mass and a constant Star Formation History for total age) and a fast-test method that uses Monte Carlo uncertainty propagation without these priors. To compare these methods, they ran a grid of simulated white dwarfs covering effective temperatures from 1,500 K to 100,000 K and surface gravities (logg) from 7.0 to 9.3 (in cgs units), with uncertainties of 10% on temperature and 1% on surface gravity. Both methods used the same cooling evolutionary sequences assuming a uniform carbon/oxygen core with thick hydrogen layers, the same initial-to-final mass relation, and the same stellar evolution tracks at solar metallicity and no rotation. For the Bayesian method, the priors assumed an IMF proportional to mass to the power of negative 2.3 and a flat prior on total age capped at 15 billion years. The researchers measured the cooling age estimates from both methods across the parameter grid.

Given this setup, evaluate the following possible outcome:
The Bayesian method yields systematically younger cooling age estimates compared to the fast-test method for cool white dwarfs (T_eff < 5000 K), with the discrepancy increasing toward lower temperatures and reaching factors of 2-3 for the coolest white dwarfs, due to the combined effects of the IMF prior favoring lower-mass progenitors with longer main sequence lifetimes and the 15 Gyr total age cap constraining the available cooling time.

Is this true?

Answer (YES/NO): NO